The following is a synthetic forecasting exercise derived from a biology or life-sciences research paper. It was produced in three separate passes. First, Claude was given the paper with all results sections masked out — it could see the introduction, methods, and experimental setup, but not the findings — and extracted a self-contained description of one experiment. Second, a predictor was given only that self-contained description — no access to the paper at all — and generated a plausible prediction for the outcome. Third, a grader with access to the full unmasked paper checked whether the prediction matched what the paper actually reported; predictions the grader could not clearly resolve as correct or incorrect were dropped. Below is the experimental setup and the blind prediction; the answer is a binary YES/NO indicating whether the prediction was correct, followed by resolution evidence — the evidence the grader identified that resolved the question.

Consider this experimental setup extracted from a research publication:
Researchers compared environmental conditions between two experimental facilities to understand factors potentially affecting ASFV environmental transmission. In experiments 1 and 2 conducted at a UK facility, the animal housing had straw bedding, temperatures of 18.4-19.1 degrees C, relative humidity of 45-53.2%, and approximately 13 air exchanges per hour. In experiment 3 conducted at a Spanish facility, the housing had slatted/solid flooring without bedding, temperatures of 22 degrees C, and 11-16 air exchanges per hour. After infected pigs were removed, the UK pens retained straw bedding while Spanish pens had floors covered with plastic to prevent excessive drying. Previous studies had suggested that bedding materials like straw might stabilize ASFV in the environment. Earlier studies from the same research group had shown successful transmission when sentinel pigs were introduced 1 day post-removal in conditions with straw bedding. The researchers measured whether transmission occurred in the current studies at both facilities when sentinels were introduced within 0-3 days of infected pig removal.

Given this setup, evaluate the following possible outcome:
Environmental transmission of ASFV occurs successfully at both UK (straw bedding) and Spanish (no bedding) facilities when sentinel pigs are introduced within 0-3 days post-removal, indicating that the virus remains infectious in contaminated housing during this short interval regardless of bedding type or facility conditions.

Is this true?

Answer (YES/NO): NO